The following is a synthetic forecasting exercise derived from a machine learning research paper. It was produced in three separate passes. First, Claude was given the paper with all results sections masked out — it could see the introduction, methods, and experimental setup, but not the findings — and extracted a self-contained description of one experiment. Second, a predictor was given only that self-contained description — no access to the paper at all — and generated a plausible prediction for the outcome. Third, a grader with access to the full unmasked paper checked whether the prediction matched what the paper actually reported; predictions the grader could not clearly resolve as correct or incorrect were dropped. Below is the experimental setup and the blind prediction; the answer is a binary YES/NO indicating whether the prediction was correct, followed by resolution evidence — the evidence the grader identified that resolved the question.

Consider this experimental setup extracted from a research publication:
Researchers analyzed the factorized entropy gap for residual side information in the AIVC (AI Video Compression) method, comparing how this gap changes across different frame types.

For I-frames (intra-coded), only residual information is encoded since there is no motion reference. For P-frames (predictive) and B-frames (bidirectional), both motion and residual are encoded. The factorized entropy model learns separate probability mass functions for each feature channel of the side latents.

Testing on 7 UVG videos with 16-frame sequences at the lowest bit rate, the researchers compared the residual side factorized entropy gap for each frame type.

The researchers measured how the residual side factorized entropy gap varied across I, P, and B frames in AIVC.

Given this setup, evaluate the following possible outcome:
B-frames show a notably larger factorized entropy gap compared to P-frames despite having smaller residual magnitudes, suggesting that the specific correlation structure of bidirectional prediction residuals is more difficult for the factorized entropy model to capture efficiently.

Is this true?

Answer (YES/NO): YES